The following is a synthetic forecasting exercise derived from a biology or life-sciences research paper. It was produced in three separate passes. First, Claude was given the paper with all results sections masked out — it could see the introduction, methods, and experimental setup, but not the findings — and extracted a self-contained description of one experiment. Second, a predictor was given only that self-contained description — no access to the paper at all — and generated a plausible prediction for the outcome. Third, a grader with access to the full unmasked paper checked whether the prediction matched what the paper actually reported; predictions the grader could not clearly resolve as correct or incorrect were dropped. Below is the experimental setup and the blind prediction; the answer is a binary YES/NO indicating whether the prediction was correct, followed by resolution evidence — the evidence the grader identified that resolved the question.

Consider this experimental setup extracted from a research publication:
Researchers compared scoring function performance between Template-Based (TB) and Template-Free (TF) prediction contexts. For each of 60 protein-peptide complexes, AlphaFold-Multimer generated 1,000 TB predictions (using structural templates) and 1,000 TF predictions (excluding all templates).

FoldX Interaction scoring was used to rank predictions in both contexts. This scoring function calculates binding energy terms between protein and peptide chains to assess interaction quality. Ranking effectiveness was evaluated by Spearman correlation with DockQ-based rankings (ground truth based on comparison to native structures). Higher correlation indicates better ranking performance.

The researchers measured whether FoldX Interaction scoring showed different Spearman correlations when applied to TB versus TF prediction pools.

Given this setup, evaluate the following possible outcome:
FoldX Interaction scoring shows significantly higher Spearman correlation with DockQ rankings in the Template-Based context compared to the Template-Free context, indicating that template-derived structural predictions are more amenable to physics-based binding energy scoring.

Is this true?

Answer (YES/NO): YES